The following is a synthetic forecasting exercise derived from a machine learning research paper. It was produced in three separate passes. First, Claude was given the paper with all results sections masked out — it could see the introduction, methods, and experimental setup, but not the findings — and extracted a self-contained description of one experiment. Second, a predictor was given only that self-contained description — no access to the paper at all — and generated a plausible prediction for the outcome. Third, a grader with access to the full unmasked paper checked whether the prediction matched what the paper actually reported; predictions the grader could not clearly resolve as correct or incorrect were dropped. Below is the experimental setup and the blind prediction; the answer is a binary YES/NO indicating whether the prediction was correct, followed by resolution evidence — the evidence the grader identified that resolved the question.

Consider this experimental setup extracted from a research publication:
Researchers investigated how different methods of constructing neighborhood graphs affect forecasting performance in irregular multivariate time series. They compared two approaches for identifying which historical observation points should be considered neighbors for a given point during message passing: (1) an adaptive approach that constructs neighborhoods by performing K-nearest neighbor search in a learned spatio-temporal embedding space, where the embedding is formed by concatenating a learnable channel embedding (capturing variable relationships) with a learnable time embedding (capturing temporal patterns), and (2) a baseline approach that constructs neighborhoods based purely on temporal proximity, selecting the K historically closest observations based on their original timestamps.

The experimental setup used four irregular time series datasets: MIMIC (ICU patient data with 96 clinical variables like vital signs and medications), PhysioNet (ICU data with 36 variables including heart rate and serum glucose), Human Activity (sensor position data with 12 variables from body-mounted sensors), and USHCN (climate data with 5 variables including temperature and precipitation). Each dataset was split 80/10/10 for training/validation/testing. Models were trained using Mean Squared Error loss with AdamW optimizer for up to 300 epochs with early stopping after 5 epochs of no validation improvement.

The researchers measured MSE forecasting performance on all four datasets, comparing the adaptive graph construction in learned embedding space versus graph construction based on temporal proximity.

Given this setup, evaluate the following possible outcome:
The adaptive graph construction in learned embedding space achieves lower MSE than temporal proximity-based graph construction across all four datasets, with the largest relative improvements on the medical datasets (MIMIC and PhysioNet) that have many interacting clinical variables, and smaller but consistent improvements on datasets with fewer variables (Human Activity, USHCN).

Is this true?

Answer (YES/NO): NO